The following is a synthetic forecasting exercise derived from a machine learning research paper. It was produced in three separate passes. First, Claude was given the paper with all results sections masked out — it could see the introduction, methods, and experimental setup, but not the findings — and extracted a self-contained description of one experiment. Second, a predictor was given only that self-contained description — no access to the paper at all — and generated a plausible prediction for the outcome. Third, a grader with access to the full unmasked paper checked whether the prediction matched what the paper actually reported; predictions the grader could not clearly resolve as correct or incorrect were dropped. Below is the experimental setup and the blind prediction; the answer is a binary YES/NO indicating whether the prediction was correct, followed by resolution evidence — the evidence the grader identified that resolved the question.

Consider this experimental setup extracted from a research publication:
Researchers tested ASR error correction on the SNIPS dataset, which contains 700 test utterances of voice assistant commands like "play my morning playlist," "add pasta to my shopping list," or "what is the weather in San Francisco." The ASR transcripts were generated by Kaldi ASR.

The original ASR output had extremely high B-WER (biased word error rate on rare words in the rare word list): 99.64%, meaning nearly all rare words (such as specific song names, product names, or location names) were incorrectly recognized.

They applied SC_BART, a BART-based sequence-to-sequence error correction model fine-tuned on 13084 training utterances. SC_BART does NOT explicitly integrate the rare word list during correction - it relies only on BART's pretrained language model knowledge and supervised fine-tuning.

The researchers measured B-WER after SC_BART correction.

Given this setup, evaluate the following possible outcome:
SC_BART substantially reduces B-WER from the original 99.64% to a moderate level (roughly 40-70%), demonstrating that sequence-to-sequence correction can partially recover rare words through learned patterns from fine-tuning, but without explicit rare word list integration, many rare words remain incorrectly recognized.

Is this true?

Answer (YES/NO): YES